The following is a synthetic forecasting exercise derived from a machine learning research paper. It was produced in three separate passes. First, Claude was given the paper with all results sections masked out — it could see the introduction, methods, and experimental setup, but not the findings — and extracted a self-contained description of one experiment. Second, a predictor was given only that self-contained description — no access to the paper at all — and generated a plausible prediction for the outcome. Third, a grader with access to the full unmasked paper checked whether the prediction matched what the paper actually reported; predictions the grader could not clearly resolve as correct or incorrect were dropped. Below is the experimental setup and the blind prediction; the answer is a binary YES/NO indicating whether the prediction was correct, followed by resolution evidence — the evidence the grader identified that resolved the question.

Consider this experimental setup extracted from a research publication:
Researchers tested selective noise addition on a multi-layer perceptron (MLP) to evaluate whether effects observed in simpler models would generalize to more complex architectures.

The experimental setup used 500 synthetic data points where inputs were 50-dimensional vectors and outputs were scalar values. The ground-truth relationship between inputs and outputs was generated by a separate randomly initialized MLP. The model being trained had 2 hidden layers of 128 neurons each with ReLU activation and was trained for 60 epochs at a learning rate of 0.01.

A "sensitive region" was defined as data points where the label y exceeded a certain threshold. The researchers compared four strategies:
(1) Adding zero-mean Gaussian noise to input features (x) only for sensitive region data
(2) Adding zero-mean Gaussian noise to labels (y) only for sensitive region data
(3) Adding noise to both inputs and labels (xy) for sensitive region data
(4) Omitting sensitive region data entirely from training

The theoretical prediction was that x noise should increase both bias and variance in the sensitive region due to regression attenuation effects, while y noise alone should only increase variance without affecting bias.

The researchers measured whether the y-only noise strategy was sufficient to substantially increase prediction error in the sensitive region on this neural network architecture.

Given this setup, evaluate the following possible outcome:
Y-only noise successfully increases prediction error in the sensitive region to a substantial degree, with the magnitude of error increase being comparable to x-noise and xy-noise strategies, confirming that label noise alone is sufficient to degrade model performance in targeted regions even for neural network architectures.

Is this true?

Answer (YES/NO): NO